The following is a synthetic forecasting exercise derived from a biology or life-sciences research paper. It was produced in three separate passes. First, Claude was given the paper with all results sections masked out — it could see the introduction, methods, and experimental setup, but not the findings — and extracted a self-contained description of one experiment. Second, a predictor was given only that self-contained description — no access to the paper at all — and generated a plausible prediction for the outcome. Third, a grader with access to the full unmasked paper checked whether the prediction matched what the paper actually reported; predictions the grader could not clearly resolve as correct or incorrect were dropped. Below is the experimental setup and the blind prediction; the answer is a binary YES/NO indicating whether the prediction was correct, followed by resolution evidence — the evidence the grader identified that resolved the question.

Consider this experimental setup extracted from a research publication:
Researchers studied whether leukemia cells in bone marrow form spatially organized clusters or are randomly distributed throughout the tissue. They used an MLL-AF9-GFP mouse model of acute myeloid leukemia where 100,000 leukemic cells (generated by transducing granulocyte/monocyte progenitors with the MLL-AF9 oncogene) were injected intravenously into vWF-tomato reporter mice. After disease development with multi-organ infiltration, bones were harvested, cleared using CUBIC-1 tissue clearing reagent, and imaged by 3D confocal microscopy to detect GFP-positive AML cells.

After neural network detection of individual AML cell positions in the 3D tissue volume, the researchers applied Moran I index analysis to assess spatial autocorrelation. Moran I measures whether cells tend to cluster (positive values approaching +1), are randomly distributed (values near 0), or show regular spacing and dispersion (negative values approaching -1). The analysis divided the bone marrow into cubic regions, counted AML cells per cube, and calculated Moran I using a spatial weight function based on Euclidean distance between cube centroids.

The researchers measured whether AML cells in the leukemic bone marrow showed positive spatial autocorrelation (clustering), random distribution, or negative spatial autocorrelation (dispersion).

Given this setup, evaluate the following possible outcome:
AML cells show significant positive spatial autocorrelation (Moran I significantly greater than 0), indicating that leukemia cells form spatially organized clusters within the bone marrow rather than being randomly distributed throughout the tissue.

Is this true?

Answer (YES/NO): YES